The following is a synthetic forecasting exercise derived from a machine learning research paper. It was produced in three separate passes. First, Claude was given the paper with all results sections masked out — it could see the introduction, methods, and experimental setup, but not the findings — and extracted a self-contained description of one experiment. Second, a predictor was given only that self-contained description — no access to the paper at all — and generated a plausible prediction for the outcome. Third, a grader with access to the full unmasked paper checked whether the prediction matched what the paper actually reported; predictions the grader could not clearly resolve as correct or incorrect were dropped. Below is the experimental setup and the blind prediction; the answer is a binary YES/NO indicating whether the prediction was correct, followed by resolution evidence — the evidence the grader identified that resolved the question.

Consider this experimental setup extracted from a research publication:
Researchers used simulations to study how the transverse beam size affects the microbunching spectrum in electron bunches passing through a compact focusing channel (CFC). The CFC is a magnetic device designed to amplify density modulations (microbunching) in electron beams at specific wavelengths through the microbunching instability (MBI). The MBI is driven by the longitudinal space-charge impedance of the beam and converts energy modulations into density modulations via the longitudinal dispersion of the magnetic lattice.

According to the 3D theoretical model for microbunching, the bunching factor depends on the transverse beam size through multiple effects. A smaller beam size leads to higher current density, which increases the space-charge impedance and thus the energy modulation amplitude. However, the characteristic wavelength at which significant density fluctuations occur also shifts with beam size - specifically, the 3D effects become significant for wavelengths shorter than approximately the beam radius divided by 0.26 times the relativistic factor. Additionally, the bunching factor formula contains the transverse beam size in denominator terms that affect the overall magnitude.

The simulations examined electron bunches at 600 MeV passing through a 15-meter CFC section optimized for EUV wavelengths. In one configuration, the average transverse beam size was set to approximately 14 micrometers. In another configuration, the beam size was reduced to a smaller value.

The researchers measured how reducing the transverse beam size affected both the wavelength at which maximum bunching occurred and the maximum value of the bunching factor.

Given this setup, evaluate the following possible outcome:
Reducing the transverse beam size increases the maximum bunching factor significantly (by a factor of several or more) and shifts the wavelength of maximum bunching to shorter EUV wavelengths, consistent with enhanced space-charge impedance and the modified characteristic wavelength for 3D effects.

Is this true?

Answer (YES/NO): NO